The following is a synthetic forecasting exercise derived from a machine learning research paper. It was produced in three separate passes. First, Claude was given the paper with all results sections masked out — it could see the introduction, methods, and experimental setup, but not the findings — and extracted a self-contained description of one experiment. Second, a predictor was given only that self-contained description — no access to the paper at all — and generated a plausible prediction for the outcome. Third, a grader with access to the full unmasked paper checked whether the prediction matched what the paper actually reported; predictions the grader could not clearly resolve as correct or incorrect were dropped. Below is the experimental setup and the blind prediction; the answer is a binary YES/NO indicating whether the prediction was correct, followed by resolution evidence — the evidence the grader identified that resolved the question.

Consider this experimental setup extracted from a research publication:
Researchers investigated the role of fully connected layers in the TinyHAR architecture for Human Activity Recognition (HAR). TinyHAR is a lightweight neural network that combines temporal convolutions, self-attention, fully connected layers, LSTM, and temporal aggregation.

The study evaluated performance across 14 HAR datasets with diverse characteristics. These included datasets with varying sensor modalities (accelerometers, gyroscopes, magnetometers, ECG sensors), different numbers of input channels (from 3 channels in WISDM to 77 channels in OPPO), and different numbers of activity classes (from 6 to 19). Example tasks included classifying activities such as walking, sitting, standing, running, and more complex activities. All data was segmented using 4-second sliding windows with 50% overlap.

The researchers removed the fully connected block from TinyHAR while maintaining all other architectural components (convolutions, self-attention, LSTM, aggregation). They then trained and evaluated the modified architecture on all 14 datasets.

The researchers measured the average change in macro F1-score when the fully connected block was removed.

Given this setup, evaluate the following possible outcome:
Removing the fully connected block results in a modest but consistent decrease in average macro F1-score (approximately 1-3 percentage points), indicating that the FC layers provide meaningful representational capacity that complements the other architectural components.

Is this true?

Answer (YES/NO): NO